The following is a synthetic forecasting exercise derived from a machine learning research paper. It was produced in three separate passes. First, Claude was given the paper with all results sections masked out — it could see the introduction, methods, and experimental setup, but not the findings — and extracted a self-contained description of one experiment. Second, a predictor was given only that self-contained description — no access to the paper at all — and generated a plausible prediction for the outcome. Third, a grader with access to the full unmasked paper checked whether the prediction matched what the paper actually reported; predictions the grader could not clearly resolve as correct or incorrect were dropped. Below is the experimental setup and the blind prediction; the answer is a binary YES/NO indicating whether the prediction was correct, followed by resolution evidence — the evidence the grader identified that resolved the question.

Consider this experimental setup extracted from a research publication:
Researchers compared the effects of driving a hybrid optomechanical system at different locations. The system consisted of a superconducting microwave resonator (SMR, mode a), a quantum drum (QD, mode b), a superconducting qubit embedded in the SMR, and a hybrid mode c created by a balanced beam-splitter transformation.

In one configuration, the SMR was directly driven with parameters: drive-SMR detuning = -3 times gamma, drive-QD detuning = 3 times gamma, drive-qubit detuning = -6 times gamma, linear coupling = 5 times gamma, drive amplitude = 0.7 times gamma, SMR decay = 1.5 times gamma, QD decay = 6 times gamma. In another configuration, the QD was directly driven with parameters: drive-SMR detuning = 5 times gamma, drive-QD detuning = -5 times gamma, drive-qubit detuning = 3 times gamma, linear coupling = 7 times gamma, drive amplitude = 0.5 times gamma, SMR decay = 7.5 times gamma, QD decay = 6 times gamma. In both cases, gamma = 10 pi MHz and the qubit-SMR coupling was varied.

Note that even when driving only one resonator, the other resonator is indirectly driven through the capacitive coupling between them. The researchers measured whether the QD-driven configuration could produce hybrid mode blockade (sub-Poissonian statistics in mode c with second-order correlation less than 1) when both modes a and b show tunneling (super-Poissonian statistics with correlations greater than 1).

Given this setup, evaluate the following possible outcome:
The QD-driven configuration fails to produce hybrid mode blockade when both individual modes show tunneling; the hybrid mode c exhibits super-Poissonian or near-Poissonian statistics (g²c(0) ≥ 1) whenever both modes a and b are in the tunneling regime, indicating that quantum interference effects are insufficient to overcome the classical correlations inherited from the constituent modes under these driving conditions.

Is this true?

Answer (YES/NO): NO